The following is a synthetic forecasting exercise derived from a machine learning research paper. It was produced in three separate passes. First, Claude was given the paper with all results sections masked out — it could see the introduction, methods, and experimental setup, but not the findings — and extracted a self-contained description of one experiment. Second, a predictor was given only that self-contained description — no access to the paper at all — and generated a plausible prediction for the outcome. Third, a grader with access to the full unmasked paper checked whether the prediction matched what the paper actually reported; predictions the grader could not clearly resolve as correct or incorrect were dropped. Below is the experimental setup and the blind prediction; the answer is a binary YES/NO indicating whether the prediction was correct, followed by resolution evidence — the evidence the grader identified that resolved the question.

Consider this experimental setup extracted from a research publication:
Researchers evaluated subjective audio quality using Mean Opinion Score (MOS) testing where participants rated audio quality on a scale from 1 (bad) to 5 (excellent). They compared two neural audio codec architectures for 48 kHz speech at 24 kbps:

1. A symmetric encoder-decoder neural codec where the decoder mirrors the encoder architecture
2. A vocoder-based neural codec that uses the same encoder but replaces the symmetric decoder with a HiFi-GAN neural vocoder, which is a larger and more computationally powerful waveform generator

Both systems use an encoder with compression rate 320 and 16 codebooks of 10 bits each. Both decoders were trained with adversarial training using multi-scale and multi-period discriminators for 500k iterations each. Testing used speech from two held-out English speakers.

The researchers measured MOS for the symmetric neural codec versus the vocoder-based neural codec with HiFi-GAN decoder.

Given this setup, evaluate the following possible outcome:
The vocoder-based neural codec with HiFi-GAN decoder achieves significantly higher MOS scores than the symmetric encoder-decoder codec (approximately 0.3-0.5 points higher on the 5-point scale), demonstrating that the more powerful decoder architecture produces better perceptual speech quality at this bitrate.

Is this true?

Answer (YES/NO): NO